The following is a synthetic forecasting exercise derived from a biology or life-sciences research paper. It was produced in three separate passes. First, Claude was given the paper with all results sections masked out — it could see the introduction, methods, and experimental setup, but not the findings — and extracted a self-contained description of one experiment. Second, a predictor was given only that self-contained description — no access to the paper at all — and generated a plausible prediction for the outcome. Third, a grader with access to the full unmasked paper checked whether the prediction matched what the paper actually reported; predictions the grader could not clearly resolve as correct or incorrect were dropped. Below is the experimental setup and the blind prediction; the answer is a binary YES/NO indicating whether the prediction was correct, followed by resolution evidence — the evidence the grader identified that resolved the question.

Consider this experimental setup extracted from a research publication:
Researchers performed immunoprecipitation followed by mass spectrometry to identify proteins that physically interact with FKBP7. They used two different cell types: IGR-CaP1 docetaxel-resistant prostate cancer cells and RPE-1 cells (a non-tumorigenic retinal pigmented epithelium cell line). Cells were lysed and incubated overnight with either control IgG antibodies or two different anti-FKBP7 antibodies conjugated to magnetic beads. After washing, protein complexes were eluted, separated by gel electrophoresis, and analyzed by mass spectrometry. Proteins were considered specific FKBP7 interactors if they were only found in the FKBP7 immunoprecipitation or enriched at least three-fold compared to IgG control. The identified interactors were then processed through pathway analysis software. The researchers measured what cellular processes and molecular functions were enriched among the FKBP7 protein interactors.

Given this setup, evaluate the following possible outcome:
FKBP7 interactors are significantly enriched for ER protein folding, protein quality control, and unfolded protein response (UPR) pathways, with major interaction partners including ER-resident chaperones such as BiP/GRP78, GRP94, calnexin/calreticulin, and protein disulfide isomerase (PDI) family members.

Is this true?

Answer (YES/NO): NO